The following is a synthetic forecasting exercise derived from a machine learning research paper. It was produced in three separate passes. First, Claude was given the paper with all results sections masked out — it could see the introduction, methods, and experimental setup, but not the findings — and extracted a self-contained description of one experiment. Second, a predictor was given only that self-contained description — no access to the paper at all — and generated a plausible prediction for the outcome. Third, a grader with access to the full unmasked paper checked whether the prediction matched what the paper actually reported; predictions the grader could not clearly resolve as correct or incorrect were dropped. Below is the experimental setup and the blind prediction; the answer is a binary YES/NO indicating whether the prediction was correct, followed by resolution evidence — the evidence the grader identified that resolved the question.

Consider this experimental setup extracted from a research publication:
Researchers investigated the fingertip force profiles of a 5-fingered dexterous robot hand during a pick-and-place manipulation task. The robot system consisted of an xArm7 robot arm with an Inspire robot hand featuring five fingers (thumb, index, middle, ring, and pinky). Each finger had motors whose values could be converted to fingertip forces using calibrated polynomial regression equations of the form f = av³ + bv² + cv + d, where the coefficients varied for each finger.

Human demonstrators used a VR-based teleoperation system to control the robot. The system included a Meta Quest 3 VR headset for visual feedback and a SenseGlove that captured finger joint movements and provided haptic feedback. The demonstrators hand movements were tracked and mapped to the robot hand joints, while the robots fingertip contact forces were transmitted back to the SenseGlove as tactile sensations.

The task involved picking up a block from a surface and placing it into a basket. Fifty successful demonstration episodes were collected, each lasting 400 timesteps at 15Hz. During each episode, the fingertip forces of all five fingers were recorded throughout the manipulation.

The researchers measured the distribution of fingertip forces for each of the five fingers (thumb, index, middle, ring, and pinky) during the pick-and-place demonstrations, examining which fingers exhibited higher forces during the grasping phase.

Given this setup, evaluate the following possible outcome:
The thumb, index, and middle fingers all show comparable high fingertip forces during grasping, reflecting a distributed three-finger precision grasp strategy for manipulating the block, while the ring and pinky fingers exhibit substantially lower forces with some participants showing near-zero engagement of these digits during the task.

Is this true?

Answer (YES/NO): NO